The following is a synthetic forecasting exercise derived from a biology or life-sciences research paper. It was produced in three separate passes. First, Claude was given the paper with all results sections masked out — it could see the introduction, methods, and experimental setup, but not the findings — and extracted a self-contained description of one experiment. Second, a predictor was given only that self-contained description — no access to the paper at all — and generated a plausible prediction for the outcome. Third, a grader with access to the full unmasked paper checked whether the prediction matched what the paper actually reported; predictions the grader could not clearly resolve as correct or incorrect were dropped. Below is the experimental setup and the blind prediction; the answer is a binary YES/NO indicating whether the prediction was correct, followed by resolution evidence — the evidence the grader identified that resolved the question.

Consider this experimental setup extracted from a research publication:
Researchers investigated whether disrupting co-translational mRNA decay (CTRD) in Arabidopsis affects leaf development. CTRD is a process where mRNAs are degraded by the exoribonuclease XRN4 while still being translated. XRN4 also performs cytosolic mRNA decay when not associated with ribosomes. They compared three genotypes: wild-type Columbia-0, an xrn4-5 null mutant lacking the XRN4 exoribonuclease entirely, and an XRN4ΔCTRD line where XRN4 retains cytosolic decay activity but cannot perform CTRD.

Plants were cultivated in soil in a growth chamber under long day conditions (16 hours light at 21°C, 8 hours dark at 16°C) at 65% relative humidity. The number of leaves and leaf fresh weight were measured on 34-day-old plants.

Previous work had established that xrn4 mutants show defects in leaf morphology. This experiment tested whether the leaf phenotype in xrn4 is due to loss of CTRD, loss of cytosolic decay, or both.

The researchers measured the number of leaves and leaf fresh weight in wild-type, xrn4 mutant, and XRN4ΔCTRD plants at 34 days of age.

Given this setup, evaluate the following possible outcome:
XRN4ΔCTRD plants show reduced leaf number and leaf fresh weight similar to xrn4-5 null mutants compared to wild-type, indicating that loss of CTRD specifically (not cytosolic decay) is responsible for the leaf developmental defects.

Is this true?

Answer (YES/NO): NO